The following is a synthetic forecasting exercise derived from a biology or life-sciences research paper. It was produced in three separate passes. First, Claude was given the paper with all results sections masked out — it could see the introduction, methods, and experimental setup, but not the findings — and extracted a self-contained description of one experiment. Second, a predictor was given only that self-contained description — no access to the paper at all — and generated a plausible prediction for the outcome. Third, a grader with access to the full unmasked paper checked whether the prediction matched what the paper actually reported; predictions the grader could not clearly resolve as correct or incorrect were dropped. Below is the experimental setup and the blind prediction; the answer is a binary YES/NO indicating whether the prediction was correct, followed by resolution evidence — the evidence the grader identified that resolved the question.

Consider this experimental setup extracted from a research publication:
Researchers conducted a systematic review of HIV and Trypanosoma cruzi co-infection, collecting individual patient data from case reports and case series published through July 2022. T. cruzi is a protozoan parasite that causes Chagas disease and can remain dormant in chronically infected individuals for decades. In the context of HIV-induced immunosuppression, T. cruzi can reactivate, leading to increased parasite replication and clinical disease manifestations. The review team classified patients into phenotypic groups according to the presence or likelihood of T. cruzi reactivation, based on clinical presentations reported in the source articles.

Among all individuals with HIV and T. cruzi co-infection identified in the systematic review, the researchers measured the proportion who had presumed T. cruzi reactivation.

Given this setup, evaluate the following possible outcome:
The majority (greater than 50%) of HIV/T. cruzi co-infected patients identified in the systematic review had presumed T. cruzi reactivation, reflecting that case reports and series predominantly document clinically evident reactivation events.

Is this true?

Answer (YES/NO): NO